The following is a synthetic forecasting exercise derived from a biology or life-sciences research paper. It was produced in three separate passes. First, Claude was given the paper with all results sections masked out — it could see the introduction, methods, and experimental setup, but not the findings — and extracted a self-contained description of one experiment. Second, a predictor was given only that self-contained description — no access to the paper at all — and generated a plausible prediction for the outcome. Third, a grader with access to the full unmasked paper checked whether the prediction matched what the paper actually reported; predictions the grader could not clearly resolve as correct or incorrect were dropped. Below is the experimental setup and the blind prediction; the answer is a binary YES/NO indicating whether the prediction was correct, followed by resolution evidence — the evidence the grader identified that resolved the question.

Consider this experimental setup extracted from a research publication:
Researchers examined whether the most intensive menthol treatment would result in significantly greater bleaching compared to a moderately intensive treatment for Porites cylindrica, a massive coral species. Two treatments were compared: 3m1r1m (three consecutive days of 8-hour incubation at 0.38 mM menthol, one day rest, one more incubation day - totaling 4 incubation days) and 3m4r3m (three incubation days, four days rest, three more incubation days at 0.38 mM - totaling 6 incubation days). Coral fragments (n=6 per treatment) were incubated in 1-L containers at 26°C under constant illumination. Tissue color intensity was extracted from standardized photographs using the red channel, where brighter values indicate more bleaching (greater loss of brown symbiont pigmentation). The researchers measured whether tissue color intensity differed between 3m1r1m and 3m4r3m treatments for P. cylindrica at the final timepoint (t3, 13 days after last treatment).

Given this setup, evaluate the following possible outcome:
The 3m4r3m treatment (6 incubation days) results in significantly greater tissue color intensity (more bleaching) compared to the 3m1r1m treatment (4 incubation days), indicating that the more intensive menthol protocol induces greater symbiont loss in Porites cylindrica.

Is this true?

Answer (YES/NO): NO